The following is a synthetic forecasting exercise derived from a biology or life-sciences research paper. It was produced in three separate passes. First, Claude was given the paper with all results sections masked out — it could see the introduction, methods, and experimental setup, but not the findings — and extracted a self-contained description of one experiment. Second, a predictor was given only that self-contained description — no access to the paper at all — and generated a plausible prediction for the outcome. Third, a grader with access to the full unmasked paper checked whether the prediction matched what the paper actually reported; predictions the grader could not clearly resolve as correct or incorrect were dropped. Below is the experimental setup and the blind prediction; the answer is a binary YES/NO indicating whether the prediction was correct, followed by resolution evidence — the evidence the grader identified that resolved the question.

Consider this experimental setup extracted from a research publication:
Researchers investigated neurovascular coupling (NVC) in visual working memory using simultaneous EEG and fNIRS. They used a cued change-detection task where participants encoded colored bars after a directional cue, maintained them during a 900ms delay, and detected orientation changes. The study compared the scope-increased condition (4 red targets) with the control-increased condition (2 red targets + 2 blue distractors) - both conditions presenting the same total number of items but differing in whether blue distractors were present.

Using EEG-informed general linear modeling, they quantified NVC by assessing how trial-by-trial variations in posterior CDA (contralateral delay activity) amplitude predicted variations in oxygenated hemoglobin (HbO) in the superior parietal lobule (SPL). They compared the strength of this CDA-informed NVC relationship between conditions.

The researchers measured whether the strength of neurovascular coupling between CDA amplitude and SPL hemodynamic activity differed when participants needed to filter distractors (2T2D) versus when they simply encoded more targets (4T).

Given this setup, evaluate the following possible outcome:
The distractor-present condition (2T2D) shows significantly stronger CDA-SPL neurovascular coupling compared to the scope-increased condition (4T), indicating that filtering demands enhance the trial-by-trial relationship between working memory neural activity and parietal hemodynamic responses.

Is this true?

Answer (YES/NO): YES